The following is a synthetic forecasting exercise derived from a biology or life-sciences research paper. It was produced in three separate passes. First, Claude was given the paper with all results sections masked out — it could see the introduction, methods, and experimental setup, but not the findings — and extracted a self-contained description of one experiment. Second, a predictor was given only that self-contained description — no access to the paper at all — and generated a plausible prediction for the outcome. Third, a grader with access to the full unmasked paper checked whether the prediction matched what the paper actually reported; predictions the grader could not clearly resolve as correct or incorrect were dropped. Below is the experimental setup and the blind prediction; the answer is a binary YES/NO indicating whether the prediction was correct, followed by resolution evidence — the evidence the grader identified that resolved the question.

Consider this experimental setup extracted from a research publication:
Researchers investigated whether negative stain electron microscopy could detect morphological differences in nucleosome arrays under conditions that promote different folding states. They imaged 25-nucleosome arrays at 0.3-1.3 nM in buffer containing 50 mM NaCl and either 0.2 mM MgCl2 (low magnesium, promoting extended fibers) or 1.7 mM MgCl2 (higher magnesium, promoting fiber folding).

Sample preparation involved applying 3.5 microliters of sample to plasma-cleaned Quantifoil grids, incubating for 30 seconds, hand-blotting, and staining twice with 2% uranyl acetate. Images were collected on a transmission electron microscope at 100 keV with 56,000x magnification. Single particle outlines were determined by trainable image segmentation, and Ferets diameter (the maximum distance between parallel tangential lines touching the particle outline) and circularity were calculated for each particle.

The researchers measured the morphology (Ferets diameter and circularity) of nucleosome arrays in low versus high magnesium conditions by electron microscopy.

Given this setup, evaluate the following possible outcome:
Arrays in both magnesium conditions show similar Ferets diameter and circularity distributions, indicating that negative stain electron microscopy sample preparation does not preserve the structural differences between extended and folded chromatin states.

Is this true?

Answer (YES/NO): NO